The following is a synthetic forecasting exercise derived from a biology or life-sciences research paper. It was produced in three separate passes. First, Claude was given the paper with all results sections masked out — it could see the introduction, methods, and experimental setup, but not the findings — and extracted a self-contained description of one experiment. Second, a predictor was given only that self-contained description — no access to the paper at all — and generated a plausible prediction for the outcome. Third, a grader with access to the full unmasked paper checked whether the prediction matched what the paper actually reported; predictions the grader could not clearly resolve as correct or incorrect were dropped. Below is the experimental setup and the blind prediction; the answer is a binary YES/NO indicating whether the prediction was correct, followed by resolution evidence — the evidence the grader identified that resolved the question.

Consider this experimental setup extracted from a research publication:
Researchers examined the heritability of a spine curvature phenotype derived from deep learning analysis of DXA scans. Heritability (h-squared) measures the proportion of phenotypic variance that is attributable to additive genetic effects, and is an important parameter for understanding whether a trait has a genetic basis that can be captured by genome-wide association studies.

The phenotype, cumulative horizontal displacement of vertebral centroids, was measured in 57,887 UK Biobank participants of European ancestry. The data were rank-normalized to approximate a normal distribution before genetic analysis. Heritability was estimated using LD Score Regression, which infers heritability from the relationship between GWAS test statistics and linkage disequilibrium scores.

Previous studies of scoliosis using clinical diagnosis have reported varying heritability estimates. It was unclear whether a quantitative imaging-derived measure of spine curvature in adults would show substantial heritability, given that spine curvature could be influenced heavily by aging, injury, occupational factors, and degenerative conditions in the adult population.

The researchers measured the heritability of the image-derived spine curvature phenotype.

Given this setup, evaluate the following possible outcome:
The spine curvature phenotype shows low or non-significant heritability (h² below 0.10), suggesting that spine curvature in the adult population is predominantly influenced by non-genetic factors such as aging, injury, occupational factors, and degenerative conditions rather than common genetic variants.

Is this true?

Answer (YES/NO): NO